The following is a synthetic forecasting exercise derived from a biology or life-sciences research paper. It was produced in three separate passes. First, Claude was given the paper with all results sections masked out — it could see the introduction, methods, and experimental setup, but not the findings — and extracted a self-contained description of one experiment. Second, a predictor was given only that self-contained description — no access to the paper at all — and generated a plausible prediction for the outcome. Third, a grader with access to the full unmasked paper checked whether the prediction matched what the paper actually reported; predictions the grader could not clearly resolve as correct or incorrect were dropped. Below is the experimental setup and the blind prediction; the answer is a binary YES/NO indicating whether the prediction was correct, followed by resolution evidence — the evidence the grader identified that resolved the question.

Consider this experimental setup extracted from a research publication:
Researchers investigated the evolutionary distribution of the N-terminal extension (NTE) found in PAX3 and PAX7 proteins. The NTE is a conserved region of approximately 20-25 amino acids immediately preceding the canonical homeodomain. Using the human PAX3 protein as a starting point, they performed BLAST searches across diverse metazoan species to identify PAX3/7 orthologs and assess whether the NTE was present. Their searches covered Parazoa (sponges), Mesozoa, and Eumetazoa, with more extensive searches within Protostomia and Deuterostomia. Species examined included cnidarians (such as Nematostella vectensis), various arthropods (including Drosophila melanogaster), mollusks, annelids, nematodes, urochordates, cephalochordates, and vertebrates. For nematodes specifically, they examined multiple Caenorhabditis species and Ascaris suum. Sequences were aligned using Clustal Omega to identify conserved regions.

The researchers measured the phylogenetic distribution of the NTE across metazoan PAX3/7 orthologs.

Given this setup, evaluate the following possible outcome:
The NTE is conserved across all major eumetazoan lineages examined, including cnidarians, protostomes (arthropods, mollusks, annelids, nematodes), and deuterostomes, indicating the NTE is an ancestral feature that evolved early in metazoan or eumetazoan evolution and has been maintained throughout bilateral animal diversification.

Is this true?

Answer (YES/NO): NO